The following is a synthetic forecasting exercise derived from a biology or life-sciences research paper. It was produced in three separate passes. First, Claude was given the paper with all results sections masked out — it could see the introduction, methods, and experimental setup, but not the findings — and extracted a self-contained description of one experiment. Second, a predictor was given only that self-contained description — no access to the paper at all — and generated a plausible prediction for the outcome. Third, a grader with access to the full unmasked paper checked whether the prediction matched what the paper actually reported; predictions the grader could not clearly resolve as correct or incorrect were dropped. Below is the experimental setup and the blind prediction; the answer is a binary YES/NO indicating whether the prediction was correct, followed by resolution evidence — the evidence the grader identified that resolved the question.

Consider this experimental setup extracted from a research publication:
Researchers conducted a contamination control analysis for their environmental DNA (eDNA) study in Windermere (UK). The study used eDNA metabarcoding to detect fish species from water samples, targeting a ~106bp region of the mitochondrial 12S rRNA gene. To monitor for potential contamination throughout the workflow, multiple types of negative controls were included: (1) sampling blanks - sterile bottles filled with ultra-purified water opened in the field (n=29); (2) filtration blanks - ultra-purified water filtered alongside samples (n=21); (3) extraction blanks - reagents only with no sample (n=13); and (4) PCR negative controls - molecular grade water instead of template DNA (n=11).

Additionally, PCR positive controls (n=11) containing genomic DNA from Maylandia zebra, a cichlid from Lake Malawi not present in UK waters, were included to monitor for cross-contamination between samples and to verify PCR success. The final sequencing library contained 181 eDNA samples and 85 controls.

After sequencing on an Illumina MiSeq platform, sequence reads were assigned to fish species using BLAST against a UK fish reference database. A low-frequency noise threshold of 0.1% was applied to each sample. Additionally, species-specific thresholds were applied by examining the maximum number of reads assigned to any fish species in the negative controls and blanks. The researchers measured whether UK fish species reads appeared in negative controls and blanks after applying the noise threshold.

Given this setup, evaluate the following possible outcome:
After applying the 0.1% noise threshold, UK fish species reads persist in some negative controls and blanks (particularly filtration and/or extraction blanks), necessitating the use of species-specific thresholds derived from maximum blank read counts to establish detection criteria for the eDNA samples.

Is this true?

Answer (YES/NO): YES